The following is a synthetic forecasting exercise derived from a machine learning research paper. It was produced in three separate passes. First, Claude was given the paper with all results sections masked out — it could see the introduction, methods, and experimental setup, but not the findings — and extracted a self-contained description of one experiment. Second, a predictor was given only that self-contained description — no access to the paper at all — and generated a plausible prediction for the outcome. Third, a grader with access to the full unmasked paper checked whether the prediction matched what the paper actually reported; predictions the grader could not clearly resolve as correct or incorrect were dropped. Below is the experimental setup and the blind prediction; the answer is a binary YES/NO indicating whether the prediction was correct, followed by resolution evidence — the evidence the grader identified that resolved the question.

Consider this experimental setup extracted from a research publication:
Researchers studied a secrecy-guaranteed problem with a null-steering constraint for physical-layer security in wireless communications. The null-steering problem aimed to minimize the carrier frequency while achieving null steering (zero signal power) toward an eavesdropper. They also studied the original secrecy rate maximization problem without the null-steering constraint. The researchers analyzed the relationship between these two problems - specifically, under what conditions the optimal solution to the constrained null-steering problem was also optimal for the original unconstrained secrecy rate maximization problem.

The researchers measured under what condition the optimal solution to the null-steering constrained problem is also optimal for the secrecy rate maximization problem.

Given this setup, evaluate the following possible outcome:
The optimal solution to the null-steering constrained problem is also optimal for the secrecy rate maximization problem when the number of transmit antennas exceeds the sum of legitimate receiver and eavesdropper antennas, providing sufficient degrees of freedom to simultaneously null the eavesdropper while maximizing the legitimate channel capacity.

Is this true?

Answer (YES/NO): NO